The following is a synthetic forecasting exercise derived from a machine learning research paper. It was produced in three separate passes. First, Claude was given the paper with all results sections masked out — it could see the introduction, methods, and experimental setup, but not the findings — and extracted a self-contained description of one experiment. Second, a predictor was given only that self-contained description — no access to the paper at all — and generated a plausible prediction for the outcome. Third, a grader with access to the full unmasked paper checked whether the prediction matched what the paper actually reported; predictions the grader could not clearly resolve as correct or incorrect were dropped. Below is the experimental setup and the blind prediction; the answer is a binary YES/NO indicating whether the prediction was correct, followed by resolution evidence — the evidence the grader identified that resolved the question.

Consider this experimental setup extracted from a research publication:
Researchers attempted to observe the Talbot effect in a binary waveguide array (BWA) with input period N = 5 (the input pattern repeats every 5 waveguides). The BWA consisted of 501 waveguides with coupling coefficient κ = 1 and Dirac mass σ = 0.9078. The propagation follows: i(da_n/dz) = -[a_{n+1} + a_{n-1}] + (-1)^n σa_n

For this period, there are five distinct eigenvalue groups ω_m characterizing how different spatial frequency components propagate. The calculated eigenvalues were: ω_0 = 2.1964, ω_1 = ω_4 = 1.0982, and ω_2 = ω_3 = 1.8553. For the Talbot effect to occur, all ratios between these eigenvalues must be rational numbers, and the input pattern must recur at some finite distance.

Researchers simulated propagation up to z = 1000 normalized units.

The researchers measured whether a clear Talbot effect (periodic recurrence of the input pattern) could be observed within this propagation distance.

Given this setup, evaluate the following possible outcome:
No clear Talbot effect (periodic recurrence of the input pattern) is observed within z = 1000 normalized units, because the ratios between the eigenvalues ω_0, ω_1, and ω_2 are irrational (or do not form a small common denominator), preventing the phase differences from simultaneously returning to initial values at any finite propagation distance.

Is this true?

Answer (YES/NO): YES